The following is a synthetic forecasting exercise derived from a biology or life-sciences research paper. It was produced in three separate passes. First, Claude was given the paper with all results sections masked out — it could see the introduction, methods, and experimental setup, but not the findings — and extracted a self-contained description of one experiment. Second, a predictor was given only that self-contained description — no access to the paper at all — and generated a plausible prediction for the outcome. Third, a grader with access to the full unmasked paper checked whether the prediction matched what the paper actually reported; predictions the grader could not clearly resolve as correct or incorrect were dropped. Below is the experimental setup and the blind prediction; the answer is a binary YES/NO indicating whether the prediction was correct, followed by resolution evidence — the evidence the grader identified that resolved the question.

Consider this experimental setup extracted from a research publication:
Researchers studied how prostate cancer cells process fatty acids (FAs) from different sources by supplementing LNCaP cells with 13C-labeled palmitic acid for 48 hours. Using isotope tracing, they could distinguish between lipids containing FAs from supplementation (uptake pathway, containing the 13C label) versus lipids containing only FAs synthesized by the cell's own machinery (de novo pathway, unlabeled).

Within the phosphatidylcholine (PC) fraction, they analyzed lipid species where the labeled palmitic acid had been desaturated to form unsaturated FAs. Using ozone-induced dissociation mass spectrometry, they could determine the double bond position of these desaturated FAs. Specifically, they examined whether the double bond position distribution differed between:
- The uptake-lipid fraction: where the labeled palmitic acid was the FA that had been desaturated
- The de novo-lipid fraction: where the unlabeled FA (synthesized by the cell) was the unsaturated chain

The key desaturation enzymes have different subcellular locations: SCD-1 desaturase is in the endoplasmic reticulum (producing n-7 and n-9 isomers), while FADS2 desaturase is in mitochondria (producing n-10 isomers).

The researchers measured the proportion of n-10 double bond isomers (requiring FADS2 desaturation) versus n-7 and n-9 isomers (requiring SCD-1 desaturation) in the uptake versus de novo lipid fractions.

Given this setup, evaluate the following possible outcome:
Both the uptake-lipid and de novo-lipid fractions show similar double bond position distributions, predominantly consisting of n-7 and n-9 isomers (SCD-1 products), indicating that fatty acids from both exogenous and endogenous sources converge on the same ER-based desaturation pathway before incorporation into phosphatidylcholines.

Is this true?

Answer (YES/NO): NO